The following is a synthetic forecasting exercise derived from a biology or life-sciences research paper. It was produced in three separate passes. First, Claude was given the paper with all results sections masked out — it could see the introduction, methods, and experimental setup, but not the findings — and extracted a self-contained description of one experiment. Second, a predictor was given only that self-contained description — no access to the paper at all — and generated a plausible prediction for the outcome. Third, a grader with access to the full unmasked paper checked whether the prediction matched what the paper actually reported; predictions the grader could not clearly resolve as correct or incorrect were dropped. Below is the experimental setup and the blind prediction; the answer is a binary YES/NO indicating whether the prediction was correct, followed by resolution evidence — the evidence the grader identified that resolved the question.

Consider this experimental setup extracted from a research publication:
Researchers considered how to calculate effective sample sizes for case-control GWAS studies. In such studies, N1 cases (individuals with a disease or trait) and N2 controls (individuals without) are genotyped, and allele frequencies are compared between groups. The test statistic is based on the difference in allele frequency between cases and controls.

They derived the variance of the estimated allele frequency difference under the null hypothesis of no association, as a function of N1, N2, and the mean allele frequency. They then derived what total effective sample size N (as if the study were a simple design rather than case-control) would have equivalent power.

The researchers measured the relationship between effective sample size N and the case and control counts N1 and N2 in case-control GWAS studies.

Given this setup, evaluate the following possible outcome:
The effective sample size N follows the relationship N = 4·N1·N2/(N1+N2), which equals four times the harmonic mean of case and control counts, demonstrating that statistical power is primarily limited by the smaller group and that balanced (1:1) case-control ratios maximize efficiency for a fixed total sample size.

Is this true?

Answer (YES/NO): NO